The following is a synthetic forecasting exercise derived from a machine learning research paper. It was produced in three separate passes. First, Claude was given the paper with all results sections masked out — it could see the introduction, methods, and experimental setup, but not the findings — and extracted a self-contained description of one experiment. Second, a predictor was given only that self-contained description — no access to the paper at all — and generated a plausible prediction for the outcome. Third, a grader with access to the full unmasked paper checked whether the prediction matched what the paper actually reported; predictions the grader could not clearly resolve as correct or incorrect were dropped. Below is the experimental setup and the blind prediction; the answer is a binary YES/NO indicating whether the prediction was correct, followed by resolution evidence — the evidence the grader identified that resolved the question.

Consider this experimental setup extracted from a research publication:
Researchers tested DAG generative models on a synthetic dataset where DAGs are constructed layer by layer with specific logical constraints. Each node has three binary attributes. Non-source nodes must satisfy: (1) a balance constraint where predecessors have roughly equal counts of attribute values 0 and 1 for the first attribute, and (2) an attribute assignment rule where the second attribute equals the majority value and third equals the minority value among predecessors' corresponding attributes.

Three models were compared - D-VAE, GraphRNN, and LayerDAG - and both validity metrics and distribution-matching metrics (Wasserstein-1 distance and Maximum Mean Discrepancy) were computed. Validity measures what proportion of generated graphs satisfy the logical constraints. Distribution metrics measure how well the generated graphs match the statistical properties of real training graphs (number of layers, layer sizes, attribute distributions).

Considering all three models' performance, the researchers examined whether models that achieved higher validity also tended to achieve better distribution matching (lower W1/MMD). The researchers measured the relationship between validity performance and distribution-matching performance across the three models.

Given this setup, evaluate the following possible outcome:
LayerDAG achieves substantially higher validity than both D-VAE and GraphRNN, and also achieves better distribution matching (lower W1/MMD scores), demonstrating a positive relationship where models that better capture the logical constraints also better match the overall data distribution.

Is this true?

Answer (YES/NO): YES